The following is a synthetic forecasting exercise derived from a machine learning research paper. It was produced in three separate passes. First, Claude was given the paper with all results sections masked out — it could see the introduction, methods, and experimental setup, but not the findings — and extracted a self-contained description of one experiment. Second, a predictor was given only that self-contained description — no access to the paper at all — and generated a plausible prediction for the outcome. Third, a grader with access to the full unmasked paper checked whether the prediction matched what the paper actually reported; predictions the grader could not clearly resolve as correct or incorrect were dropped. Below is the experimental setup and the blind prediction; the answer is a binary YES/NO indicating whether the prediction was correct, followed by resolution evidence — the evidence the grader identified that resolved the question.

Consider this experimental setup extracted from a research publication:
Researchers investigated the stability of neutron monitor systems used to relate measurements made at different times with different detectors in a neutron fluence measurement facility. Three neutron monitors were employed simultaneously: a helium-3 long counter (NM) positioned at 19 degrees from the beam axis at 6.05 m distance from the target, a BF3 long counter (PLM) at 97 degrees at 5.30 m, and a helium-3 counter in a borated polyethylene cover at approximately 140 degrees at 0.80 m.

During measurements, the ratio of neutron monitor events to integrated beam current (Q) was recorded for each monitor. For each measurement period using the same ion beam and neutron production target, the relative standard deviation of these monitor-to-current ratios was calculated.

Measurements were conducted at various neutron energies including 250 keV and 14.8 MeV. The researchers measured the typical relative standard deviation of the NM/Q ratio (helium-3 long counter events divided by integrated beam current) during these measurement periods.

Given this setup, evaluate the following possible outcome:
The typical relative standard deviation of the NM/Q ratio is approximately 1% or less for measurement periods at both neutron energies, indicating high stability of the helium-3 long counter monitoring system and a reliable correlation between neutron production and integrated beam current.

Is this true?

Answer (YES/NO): YES